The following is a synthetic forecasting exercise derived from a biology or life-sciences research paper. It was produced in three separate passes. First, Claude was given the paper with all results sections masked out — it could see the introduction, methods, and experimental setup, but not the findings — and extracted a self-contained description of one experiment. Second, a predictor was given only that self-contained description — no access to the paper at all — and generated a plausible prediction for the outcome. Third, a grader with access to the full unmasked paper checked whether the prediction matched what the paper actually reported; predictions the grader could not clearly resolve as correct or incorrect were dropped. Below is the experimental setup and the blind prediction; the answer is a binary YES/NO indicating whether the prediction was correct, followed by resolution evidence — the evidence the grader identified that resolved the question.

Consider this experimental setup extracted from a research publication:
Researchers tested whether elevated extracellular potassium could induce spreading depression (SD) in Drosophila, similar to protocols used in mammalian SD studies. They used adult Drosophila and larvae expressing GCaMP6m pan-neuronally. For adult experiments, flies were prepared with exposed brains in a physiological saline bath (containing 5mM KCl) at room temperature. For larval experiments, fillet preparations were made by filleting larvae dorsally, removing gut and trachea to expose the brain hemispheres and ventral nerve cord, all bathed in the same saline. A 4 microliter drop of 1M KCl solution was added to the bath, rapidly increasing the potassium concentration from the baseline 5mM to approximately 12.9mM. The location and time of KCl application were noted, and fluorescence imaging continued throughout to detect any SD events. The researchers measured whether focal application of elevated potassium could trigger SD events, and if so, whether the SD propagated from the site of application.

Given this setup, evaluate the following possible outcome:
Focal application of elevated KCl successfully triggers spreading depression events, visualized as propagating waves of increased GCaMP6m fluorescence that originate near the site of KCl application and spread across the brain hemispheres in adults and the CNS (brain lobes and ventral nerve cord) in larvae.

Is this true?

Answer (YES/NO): NO